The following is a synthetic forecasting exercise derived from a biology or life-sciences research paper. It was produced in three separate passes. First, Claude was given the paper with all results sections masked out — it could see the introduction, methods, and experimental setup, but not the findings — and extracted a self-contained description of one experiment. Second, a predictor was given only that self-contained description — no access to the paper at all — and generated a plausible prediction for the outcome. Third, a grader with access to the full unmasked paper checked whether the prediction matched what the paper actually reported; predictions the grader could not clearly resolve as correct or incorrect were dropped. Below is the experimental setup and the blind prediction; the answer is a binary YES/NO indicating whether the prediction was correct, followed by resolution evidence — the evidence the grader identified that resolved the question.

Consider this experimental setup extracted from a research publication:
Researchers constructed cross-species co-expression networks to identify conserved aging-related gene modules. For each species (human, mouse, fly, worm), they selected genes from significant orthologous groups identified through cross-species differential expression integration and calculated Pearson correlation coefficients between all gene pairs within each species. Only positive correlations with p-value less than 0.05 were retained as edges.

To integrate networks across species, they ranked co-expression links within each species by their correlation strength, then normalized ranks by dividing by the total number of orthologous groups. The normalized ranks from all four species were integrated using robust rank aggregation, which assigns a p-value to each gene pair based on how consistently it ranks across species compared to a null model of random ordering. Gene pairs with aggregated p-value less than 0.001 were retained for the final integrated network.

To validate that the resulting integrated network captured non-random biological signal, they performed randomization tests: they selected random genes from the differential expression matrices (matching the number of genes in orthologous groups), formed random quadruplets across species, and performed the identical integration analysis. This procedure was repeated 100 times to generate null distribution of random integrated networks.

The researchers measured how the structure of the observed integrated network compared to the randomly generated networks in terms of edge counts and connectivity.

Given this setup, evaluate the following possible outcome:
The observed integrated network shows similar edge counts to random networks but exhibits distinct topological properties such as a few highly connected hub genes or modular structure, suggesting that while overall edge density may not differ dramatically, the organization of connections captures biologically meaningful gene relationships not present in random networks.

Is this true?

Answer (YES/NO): NO